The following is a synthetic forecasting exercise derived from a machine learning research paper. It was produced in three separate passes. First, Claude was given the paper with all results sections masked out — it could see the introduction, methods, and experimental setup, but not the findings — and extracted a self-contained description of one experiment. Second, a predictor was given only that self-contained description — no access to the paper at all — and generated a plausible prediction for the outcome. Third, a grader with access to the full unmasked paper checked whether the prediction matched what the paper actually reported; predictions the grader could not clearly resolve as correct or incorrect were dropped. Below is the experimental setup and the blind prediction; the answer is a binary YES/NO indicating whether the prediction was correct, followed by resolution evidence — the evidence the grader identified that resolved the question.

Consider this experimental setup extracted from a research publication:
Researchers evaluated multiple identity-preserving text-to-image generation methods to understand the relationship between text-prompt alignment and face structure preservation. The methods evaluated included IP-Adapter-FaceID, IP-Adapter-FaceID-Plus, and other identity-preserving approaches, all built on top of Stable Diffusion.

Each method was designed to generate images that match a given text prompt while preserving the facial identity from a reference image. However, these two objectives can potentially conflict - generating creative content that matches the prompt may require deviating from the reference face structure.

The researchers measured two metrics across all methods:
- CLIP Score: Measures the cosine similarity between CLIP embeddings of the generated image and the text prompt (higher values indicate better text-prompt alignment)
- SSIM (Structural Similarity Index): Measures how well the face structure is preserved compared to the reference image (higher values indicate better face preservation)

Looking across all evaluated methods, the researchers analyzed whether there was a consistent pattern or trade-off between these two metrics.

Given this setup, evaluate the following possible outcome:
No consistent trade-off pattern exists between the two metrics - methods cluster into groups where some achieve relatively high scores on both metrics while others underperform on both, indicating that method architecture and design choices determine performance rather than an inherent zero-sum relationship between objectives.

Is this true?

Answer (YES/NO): NO